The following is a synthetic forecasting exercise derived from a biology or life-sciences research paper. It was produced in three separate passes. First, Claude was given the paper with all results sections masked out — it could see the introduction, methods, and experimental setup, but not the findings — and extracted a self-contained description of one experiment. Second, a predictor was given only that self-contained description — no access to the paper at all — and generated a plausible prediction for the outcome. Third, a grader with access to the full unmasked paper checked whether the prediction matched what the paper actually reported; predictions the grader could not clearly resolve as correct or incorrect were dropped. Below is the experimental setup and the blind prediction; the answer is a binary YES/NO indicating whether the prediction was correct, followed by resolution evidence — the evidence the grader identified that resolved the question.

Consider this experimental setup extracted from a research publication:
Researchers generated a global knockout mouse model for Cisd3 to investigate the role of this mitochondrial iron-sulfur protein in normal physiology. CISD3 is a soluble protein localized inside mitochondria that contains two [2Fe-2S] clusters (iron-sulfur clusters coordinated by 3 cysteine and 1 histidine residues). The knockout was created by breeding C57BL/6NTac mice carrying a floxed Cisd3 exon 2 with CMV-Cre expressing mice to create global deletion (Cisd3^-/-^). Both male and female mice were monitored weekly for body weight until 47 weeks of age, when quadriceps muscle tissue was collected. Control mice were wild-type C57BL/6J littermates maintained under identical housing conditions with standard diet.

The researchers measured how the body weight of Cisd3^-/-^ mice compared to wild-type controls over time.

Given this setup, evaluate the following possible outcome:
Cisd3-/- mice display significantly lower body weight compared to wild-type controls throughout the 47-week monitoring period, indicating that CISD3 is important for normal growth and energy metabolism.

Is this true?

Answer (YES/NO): YES